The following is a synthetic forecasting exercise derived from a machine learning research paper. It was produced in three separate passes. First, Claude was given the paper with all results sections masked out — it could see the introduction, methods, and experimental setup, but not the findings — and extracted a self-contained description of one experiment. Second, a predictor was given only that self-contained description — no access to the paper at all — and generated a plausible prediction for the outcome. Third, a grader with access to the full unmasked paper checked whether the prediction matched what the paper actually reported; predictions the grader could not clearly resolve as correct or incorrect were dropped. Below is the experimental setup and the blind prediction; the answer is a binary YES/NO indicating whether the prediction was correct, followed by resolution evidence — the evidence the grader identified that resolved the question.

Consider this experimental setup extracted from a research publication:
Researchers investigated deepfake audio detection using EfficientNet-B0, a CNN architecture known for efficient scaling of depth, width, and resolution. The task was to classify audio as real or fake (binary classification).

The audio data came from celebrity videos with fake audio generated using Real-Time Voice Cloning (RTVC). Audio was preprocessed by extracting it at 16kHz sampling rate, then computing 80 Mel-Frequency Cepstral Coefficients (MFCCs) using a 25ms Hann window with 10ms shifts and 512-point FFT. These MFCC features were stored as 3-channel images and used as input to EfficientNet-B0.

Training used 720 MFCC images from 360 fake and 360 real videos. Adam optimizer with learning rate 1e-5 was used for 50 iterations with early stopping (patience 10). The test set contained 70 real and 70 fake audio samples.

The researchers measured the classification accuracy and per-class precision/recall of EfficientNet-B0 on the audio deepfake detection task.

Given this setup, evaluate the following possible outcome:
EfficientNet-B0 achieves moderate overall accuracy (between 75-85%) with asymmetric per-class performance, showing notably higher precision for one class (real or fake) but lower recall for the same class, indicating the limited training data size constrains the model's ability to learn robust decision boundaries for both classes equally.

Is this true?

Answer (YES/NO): NO